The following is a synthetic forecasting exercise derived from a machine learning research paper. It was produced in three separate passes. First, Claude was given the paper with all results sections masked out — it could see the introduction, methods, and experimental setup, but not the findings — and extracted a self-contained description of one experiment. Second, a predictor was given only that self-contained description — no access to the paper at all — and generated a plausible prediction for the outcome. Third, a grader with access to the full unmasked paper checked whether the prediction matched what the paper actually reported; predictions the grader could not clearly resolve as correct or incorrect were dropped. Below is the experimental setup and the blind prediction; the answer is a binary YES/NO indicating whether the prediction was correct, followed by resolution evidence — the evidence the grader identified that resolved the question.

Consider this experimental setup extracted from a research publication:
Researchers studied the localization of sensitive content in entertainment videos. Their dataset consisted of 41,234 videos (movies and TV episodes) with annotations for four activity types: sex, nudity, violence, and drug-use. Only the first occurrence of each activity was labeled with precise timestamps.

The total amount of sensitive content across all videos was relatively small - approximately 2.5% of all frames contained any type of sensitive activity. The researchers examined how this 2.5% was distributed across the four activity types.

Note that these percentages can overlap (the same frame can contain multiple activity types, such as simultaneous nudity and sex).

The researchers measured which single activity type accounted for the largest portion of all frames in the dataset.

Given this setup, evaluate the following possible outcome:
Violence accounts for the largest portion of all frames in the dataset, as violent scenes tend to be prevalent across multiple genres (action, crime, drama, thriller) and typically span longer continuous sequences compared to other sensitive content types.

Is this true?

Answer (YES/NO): YES